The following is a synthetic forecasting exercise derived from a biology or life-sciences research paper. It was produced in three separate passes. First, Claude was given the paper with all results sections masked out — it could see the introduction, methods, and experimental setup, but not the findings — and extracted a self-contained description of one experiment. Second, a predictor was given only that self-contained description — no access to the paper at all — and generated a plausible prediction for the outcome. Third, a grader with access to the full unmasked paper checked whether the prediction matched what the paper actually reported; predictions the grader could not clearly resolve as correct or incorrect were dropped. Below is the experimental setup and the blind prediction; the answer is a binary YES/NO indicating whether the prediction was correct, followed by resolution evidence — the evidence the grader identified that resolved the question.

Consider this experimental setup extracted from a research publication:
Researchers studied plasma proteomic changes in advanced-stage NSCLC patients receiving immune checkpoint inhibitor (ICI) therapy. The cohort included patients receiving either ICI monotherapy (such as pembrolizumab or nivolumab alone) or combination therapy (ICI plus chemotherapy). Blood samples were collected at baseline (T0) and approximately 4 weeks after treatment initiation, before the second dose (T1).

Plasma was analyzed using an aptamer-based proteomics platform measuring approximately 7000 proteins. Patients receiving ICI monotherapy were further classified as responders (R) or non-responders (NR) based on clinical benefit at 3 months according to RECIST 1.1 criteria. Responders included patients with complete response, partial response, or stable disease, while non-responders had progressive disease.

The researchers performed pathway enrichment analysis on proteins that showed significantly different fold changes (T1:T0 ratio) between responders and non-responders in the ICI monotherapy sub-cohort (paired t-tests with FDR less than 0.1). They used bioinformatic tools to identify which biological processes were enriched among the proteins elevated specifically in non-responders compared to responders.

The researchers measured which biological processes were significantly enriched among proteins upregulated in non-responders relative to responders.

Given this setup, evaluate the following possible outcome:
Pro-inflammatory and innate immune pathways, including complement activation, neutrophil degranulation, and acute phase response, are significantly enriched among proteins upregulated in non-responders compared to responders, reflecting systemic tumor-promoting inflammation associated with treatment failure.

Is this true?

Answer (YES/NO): NO